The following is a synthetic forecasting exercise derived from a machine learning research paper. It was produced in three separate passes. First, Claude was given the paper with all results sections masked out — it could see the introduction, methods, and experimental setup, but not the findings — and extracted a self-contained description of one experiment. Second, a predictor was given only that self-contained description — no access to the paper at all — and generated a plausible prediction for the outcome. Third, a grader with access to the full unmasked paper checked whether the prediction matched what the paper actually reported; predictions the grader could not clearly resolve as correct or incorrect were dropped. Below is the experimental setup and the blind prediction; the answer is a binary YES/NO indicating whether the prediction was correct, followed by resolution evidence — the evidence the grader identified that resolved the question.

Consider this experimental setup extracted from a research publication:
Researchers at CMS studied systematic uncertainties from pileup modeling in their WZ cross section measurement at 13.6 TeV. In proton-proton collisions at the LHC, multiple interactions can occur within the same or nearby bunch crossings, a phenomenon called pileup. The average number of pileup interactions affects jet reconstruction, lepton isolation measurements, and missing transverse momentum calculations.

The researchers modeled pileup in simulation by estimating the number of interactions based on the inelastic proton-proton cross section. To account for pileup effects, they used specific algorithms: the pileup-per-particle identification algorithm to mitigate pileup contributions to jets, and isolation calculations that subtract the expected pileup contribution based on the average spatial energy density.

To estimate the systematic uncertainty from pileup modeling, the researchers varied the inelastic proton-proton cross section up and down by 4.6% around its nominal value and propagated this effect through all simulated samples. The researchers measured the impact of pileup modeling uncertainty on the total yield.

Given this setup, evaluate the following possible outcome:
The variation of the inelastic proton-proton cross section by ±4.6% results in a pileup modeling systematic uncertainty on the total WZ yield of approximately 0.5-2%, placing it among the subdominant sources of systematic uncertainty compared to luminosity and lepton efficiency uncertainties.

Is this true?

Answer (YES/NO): NO